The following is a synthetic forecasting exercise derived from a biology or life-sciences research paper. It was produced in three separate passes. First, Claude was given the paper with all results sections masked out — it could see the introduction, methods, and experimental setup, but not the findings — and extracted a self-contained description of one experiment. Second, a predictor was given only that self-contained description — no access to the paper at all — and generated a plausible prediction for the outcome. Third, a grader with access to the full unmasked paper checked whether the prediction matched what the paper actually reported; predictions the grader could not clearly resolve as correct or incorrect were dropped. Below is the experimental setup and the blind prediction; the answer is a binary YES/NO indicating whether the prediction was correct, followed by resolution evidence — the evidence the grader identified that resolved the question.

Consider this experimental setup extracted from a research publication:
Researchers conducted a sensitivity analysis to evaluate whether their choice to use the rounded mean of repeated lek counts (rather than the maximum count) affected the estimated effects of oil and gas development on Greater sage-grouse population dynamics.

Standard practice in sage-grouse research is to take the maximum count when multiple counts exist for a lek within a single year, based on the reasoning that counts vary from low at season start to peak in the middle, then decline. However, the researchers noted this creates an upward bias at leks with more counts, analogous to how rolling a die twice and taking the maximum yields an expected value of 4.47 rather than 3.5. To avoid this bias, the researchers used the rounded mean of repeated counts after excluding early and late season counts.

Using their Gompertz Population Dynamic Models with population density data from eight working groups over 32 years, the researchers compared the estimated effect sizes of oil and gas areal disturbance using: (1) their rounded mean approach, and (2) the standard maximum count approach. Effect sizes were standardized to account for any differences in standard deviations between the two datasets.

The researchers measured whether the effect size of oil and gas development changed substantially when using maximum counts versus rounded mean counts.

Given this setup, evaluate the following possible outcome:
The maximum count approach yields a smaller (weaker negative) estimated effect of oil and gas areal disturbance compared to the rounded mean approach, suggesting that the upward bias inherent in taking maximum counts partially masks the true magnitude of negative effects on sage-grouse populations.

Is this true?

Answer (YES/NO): NO